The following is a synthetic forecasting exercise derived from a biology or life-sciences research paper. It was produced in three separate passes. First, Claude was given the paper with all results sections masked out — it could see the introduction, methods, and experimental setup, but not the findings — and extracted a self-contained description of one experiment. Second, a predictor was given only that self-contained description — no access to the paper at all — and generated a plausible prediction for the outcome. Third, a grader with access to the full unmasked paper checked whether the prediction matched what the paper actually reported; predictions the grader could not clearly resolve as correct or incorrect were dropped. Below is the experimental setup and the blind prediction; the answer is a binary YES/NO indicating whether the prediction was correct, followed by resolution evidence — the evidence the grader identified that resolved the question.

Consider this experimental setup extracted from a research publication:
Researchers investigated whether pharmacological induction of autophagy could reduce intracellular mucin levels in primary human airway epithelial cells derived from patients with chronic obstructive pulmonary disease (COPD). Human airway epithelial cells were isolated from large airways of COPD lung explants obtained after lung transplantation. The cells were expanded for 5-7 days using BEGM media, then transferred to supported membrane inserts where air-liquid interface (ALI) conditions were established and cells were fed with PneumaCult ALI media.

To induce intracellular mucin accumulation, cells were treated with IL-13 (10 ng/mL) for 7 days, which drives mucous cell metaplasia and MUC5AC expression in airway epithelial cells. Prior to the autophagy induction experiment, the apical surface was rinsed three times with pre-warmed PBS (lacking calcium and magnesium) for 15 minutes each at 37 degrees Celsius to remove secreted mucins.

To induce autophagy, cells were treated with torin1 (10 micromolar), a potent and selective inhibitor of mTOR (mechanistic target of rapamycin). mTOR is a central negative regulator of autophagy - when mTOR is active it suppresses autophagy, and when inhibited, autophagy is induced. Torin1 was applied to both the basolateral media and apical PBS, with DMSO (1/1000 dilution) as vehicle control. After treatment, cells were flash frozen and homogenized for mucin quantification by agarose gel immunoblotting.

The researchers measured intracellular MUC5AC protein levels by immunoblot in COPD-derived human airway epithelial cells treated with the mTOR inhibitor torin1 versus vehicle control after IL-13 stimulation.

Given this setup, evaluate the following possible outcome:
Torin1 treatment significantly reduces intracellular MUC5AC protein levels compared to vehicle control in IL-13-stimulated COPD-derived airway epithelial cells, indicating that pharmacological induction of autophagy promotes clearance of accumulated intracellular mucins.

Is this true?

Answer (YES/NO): YES